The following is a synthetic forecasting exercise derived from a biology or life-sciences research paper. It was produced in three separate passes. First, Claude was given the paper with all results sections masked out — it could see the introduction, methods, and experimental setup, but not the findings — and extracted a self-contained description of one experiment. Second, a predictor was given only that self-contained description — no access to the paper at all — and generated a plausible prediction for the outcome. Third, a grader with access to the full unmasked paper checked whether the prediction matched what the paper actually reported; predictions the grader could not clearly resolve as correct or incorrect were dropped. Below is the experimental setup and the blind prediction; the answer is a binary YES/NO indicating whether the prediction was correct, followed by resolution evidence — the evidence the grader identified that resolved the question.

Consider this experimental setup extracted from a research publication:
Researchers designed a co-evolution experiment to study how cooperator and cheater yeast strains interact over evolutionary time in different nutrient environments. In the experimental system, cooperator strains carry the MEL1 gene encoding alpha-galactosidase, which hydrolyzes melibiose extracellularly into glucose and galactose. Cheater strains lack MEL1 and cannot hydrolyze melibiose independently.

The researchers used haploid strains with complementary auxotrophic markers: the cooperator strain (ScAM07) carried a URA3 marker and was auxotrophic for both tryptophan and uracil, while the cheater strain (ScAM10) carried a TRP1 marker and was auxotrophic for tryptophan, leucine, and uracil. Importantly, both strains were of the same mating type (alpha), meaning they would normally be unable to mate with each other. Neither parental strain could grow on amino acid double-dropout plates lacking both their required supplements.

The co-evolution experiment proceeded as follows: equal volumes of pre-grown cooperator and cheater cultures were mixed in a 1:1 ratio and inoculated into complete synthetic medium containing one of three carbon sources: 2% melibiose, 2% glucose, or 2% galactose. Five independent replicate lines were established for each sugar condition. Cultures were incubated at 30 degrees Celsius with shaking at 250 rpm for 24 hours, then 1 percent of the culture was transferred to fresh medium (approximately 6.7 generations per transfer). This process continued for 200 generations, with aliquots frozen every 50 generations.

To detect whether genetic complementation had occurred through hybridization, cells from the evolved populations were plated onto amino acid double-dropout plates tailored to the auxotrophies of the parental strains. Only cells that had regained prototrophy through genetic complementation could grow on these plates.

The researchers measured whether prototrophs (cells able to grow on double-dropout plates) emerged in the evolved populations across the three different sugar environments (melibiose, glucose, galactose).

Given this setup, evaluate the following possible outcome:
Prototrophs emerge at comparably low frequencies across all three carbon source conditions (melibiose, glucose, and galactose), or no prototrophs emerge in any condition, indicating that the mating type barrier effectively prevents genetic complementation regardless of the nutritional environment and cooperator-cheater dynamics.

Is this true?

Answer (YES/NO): NO